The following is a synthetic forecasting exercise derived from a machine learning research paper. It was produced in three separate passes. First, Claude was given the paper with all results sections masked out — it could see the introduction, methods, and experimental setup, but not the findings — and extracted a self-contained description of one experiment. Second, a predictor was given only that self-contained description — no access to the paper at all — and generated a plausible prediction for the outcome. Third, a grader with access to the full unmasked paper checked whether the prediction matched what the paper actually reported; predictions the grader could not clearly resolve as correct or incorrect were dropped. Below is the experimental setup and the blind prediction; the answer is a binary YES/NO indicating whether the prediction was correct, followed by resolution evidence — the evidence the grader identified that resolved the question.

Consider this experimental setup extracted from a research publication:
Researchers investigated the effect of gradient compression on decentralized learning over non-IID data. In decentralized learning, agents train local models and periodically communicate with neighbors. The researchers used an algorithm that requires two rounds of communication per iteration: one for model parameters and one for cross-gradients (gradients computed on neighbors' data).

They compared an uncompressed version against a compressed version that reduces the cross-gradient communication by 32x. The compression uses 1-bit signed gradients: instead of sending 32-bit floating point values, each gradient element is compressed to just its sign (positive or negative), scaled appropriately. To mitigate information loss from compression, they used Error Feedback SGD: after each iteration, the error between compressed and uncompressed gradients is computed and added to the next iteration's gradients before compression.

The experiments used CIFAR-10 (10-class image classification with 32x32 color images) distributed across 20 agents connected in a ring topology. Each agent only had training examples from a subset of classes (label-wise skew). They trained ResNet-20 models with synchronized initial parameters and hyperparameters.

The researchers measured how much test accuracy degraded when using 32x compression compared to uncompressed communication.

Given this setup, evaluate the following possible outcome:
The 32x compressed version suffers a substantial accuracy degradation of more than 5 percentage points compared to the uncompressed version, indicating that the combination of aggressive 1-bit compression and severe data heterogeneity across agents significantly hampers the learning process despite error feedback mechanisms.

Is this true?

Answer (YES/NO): YES